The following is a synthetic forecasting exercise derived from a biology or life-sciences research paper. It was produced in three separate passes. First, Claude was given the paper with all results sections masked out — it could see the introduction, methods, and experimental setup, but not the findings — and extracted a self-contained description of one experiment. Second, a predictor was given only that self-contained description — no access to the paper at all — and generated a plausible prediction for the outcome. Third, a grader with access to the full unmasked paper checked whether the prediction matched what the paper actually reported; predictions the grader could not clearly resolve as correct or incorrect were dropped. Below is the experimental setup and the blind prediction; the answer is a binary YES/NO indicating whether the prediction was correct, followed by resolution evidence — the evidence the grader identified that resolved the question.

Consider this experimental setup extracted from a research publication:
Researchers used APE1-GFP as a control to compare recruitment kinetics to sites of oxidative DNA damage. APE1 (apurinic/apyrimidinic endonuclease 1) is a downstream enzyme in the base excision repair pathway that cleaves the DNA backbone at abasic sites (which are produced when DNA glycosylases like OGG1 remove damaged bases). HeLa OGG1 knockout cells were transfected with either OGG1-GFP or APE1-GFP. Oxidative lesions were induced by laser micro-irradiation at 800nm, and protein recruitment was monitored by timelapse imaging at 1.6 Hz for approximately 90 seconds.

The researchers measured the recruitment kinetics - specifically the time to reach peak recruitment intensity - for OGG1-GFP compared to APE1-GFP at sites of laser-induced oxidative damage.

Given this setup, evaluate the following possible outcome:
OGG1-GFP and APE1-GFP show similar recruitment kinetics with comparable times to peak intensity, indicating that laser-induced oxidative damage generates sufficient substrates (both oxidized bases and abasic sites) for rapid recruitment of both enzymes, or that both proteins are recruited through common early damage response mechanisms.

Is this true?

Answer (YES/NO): YES